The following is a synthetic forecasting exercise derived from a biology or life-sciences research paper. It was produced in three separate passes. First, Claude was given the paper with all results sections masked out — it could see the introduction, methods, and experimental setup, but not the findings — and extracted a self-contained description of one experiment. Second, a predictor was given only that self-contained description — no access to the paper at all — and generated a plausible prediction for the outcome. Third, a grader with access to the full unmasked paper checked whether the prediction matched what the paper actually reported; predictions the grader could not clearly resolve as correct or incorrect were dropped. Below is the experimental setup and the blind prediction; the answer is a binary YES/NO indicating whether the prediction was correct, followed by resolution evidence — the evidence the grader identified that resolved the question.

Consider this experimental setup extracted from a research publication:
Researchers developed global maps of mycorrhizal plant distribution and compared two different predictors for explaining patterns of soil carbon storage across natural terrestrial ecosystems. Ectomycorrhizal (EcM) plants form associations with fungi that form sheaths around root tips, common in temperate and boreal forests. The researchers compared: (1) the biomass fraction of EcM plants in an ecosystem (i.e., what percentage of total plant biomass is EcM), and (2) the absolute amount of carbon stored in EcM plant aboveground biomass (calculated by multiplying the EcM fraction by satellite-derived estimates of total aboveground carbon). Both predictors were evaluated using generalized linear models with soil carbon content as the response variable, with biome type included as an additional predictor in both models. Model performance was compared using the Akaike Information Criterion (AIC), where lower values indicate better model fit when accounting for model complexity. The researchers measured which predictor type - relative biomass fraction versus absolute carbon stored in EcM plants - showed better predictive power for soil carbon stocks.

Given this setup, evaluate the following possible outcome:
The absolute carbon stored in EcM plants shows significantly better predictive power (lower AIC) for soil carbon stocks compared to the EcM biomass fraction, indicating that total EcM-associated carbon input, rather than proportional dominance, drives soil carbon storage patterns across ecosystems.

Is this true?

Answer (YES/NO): NO